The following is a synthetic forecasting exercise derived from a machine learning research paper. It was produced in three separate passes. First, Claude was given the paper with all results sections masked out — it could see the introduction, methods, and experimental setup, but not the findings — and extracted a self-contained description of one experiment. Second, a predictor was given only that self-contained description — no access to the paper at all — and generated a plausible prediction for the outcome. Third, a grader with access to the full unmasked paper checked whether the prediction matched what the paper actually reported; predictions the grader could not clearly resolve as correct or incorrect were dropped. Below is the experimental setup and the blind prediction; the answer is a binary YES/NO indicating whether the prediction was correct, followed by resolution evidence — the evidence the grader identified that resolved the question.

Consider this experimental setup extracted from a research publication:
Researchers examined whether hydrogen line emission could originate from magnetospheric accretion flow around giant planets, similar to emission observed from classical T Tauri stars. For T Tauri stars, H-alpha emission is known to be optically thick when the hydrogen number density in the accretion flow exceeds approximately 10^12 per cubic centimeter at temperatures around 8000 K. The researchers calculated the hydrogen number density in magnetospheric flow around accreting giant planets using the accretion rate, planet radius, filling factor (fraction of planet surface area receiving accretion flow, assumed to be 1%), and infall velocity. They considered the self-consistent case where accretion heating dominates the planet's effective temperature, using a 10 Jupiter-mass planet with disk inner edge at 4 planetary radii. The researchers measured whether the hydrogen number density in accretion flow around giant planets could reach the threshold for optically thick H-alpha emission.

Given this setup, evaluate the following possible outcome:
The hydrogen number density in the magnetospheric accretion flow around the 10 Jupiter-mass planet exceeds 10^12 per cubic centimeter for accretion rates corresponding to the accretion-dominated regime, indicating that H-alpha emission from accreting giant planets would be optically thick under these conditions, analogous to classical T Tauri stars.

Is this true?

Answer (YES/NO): YES